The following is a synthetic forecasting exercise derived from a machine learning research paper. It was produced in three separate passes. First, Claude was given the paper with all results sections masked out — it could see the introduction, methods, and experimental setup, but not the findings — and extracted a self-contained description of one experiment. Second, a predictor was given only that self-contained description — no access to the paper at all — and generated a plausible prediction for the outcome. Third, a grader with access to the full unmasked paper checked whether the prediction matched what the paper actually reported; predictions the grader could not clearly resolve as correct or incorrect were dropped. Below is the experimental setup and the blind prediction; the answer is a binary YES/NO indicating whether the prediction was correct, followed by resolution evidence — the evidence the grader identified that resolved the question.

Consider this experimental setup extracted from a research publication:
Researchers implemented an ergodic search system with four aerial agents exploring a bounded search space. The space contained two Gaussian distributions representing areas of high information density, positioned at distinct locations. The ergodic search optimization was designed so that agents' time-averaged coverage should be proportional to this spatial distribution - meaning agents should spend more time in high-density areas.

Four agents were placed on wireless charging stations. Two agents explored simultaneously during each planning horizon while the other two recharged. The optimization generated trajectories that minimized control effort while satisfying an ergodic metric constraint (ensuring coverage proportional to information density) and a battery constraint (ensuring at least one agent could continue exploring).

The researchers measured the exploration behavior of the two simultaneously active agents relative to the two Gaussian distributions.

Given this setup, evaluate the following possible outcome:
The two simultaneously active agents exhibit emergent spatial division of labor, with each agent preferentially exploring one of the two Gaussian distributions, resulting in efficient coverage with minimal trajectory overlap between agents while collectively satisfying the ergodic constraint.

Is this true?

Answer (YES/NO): NO